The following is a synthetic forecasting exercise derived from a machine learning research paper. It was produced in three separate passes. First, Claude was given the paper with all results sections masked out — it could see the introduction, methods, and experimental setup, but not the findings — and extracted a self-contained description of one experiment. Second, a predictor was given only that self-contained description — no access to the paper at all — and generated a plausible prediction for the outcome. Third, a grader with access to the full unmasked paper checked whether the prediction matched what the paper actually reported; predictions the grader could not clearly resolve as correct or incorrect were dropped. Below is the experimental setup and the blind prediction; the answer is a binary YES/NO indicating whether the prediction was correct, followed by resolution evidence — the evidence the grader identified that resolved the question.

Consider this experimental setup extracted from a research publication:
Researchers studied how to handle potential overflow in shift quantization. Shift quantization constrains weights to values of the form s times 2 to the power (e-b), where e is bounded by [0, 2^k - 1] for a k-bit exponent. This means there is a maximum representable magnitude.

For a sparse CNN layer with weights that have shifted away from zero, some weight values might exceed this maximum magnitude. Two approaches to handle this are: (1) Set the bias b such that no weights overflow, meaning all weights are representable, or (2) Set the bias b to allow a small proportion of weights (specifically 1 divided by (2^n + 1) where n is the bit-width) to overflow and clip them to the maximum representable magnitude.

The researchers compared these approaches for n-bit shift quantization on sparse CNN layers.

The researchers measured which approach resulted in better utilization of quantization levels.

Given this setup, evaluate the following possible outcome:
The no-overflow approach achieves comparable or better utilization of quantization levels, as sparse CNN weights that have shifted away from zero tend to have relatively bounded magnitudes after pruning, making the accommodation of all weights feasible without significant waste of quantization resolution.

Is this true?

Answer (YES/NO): NO